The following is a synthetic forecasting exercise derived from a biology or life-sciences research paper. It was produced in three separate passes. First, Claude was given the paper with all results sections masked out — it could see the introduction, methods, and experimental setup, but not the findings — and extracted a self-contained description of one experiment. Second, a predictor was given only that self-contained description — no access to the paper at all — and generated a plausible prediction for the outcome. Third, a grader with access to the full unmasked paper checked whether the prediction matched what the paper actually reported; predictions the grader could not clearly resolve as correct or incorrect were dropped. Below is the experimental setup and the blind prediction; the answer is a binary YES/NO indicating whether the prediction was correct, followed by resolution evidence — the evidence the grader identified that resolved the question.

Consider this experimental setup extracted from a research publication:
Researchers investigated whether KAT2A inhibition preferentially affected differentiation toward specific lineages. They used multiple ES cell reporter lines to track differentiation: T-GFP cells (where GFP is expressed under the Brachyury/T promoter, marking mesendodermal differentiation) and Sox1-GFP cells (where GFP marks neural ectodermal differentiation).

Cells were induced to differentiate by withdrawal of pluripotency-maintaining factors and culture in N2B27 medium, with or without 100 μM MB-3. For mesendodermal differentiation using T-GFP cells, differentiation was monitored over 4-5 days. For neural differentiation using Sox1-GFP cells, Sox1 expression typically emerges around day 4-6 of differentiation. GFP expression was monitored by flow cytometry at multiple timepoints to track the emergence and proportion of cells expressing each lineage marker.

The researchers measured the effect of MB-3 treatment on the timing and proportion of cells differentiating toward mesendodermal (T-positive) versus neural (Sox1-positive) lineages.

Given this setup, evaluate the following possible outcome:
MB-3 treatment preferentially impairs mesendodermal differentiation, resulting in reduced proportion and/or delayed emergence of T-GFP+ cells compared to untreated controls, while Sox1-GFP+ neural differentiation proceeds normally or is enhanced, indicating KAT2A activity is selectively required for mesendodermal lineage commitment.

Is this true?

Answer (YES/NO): NO